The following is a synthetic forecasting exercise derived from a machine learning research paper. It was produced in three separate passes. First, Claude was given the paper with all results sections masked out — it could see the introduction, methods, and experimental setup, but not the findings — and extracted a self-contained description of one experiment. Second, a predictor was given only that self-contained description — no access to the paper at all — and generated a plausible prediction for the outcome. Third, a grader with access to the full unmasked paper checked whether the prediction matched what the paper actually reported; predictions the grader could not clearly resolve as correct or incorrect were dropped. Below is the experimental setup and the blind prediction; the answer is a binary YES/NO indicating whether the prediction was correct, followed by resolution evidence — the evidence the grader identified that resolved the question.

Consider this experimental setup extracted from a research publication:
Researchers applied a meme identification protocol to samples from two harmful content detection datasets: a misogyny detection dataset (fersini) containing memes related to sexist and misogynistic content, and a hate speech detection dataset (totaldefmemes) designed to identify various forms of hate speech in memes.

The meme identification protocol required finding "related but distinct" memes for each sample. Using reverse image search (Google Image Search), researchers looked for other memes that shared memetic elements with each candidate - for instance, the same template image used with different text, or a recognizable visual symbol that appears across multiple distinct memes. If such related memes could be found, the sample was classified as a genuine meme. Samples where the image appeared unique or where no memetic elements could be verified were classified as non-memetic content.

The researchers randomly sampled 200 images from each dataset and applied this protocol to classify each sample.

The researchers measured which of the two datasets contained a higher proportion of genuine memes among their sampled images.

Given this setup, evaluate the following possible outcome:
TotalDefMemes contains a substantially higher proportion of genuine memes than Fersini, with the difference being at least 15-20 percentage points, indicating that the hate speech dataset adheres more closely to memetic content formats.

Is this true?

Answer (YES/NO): NO